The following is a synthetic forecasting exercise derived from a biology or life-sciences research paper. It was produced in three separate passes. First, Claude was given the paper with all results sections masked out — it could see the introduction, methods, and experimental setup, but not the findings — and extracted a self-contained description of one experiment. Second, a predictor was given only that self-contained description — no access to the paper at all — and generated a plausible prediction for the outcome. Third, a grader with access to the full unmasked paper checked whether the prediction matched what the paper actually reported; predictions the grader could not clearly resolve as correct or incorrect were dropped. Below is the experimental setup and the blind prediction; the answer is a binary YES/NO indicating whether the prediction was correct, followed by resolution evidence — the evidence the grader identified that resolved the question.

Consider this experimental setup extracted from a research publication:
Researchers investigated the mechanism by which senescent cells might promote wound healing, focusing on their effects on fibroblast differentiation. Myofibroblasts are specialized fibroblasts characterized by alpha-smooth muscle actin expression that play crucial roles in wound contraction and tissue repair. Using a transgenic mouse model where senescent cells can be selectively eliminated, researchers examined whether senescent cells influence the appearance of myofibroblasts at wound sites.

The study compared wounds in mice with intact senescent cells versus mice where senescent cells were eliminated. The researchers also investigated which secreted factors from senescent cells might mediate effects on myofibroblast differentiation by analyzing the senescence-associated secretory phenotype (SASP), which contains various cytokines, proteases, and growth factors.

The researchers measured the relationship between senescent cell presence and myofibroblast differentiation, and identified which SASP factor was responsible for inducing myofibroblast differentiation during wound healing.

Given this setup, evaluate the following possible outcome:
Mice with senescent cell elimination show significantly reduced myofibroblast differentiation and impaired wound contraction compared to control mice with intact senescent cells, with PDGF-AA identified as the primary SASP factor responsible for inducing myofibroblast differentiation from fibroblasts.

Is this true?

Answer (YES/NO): YES